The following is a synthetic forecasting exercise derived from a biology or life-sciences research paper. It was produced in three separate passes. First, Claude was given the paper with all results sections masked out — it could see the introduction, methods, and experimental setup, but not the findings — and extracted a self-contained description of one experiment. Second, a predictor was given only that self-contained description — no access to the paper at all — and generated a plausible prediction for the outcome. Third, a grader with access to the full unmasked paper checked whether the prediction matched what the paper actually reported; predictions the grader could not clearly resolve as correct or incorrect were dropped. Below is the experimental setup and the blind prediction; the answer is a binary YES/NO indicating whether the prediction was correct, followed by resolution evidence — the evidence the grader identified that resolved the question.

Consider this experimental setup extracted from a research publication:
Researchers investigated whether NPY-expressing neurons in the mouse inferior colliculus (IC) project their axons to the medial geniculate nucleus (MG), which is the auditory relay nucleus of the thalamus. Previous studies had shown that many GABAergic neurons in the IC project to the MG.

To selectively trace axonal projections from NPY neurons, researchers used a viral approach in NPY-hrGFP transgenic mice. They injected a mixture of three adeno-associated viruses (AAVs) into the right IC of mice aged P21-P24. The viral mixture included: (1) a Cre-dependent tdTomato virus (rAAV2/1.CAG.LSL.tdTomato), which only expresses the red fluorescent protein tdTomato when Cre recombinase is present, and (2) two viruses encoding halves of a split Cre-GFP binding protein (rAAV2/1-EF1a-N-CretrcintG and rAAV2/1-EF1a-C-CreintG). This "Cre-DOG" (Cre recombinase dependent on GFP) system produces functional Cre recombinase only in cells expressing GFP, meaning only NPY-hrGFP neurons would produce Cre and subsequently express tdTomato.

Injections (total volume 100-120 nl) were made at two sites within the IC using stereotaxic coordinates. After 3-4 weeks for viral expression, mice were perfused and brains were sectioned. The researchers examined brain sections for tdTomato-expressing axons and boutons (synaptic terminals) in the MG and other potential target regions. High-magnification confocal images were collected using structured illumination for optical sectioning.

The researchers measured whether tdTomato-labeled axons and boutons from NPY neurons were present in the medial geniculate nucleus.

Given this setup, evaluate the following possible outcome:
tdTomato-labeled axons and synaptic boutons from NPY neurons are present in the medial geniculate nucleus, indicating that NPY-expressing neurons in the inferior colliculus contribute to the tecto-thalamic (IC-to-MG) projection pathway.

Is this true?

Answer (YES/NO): YES